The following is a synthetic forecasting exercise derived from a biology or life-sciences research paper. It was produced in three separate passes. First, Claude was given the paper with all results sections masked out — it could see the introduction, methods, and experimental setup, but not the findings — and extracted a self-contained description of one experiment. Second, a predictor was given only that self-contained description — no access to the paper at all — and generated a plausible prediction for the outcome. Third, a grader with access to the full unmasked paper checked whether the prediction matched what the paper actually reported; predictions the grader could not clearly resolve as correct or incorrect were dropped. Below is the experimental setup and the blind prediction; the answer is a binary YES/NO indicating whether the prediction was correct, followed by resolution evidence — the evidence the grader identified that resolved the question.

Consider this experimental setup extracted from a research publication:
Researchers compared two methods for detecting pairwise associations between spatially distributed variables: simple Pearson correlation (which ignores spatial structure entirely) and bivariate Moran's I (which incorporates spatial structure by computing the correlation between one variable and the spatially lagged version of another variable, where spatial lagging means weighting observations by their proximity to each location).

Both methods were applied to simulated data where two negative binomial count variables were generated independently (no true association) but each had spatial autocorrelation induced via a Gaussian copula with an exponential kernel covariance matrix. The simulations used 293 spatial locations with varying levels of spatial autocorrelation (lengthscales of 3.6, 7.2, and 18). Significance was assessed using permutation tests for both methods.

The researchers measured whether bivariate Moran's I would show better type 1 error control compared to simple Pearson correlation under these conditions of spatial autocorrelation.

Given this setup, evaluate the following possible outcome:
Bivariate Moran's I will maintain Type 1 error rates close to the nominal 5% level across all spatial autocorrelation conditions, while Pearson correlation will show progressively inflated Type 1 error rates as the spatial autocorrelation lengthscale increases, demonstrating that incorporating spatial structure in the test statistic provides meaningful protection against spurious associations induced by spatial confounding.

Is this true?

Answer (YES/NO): NO